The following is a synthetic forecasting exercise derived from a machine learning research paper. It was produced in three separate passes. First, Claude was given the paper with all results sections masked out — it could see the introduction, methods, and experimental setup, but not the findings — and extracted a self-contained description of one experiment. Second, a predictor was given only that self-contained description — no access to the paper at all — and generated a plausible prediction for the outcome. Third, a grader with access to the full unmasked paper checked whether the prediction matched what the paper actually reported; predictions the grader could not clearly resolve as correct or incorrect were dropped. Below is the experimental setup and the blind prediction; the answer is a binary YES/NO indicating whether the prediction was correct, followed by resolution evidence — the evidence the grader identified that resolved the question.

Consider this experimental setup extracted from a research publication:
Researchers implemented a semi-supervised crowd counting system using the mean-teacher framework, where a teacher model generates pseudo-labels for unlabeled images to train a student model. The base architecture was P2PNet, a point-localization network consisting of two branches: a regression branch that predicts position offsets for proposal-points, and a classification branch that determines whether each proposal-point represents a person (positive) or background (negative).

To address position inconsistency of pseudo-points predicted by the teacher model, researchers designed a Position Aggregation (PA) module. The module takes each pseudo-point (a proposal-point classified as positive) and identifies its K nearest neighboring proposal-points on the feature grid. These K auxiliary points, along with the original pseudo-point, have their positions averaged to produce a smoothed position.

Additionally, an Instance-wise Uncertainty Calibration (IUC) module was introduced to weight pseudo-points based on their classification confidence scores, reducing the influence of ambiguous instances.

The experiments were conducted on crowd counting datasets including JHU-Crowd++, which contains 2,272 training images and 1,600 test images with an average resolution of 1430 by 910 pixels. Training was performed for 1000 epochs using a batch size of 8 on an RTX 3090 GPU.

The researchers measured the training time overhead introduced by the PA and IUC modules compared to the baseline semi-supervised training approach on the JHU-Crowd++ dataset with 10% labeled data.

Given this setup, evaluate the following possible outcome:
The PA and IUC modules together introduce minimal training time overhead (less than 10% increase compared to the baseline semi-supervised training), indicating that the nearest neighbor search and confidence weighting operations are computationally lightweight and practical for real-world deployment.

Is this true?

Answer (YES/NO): YES